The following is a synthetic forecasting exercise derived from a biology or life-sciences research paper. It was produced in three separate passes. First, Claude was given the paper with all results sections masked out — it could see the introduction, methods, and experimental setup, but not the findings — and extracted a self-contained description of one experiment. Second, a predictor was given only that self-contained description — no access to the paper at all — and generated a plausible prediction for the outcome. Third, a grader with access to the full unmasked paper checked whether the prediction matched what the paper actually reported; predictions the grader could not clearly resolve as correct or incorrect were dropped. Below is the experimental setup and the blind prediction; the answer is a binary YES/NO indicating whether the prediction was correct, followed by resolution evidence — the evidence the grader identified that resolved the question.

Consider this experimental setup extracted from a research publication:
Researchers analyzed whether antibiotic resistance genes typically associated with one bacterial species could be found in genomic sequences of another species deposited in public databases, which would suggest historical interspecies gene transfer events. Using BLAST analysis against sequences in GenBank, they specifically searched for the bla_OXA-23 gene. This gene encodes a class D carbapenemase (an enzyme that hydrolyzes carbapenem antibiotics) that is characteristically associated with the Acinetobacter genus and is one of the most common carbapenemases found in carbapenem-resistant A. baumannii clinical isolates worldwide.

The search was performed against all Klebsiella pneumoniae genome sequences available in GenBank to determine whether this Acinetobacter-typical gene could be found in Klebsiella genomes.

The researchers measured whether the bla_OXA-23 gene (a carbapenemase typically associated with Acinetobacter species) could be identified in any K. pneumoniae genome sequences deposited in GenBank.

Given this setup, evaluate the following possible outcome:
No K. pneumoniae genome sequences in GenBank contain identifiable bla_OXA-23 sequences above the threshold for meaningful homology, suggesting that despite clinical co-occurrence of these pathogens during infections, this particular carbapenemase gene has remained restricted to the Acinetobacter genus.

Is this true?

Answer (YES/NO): NO